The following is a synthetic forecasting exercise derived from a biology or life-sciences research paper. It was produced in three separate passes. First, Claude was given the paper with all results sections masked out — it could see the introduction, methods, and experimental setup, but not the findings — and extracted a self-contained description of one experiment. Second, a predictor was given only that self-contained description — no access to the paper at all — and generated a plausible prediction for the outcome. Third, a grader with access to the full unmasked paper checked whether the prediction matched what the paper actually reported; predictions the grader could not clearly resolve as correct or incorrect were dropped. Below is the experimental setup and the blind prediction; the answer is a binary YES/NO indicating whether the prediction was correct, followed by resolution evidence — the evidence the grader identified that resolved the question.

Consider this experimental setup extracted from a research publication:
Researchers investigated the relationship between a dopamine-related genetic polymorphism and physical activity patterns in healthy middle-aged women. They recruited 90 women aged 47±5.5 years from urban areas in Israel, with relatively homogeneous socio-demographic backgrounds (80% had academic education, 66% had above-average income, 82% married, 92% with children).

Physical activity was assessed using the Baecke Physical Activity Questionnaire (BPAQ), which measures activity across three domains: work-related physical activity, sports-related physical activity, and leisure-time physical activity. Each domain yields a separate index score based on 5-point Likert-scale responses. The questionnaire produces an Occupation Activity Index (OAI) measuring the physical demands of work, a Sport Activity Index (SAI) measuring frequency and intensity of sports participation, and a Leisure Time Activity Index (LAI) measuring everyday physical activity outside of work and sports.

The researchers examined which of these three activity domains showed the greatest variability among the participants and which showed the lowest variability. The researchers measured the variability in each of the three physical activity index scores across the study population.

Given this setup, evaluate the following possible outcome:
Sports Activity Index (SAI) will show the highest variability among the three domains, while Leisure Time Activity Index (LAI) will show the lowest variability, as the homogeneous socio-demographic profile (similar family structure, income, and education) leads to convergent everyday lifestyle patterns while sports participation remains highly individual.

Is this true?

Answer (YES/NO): NO